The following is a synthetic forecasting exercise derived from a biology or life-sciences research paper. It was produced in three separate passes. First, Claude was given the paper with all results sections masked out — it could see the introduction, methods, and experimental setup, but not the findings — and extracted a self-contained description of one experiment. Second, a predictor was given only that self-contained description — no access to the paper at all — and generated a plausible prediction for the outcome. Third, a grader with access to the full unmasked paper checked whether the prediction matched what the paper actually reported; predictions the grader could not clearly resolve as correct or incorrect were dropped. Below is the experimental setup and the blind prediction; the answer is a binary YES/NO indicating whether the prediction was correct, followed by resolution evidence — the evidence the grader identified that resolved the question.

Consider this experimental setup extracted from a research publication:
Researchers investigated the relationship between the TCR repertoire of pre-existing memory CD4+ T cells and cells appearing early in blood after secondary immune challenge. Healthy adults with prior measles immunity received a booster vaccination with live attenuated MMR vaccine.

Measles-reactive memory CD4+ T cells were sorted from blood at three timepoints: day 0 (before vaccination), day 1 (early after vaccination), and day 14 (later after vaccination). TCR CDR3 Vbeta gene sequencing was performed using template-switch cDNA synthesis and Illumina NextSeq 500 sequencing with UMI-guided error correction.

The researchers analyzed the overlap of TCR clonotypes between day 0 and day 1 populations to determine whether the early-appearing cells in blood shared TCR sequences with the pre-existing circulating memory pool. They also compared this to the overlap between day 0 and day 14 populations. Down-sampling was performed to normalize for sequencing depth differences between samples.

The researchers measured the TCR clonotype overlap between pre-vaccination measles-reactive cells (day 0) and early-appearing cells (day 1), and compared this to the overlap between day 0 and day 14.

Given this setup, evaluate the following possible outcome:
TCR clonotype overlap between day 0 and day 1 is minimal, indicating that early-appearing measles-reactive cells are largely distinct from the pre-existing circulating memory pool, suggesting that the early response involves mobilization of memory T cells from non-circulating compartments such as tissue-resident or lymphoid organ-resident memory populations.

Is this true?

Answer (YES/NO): NO